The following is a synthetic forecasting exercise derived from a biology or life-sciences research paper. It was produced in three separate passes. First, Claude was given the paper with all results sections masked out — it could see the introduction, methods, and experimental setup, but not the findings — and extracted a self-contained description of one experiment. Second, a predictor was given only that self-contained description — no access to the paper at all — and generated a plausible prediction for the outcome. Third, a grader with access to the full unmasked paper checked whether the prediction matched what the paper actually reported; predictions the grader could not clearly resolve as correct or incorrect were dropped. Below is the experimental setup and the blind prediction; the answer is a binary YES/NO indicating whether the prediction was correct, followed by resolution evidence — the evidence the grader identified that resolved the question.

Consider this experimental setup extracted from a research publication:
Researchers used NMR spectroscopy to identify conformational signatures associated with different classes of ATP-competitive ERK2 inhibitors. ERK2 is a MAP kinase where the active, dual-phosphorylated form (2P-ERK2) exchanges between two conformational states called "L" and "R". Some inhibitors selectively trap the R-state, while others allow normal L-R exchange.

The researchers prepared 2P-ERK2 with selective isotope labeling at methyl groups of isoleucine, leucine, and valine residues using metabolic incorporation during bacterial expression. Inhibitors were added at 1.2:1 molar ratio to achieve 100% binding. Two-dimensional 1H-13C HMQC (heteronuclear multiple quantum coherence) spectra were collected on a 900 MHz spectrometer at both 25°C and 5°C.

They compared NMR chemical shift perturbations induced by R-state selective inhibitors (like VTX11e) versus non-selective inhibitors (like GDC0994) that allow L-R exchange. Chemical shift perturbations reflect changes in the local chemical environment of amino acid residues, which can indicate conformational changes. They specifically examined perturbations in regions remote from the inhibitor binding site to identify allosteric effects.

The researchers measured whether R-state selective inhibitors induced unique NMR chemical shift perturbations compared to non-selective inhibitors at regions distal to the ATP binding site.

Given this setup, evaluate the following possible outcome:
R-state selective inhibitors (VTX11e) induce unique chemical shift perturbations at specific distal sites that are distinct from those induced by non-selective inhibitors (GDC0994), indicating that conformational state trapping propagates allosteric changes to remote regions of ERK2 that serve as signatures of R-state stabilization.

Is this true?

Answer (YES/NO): YES